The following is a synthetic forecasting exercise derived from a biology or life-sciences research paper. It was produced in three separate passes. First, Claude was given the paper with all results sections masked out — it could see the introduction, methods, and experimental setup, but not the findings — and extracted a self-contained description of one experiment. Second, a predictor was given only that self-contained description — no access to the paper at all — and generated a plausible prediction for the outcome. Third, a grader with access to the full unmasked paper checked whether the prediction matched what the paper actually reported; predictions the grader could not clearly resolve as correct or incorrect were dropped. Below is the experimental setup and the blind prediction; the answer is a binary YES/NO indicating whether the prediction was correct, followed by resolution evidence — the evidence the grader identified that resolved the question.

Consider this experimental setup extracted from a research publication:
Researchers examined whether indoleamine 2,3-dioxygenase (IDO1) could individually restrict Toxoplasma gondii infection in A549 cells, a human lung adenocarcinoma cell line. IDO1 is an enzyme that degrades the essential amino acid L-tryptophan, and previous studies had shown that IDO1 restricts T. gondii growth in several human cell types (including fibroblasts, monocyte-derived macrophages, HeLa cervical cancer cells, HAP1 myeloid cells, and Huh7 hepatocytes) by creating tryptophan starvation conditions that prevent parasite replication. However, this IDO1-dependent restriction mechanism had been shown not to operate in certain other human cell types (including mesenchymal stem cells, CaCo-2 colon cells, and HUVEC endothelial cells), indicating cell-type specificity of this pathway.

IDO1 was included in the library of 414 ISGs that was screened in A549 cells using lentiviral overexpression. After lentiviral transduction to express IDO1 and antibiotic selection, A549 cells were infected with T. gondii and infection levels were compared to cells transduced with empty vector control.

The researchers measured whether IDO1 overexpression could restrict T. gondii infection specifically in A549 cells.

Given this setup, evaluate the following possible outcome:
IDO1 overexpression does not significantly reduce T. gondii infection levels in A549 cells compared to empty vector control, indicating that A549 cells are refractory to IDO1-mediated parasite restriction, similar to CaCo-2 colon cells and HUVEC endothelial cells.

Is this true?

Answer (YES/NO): YES